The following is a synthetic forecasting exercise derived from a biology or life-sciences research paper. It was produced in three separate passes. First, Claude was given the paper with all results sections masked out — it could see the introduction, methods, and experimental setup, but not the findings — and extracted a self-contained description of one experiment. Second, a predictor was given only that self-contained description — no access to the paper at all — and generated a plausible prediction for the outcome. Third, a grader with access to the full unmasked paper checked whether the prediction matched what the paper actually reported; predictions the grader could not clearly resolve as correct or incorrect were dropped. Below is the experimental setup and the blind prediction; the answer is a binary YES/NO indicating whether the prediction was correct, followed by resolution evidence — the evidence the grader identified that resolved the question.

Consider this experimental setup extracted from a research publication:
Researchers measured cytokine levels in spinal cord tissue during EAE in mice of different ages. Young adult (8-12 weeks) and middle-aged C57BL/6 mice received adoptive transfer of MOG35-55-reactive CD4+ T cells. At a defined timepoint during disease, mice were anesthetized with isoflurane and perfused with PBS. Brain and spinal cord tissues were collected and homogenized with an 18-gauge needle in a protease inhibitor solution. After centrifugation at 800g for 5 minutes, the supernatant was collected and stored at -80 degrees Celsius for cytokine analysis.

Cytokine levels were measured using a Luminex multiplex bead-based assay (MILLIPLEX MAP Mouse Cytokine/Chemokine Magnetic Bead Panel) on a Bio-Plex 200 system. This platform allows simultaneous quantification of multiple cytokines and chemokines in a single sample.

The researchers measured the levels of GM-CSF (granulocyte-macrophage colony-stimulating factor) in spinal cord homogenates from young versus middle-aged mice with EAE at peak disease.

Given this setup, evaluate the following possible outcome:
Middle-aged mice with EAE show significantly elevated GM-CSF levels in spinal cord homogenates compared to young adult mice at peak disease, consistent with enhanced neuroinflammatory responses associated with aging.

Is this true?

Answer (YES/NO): YES